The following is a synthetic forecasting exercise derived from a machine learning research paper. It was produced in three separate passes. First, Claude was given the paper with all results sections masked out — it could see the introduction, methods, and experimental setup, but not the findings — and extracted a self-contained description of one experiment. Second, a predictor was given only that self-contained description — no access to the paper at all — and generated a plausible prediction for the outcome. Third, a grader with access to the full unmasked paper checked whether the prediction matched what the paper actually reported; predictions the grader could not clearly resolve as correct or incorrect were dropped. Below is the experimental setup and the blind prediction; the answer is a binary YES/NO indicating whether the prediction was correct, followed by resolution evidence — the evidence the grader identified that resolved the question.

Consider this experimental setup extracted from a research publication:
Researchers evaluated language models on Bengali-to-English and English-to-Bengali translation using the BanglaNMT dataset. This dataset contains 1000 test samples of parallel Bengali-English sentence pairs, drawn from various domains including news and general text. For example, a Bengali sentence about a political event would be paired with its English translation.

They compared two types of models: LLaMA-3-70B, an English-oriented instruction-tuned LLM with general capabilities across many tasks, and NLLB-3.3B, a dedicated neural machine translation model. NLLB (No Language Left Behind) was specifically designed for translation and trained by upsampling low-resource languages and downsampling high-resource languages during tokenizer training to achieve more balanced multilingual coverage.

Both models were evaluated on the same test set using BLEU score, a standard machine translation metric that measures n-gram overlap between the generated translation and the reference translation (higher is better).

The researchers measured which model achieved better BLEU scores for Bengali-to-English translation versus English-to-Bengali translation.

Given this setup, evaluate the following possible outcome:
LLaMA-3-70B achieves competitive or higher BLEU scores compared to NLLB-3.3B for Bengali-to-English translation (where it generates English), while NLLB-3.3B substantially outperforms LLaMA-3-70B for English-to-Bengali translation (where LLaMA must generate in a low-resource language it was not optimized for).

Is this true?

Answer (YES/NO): NO